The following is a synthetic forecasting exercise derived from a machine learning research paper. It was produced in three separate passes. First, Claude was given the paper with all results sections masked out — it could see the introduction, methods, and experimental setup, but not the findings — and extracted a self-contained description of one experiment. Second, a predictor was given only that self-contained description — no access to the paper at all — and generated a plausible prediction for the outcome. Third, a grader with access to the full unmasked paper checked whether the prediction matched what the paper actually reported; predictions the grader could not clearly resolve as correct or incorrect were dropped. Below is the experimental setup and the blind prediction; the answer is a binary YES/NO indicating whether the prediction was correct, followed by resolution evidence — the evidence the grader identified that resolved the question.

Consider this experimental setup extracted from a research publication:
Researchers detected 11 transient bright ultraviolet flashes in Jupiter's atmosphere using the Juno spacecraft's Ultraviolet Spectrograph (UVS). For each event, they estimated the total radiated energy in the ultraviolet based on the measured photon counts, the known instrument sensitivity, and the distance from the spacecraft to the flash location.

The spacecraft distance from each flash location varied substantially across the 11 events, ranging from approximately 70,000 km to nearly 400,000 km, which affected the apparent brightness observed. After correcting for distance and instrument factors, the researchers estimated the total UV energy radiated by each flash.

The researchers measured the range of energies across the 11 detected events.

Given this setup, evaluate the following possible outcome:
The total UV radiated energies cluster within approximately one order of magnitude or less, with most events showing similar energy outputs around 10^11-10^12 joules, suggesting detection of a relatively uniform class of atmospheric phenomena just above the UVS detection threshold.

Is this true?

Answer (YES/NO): NO